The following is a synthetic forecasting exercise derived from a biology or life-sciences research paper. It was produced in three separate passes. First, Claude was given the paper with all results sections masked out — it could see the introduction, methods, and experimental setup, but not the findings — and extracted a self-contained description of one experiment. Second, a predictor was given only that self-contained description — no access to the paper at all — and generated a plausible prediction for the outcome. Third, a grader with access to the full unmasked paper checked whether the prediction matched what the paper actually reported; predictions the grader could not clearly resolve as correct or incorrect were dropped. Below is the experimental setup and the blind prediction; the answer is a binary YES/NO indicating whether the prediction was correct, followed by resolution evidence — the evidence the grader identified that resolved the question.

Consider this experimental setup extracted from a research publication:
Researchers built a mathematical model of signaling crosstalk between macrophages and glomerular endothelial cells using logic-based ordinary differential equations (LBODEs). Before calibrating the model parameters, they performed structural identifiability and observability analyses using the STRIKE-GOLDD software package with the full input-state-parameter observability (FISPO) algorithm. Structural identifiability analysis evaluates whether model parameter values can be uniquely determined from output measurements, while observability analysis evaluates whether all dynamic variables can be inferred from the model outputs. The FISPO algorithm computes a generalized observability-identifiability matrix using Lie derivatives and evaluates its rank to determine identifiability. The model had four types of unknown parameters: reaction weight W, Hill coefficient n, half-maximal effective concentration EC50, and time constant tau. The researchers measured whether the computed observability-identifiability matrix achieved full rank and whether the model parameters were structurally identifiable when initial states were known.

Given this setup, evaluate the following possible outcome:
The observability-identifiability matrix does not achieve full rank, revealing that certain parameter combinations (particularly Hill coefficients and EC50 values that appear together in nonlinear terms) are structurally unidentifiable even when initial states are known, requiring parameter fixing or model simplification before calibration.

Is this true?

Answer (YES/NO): NO